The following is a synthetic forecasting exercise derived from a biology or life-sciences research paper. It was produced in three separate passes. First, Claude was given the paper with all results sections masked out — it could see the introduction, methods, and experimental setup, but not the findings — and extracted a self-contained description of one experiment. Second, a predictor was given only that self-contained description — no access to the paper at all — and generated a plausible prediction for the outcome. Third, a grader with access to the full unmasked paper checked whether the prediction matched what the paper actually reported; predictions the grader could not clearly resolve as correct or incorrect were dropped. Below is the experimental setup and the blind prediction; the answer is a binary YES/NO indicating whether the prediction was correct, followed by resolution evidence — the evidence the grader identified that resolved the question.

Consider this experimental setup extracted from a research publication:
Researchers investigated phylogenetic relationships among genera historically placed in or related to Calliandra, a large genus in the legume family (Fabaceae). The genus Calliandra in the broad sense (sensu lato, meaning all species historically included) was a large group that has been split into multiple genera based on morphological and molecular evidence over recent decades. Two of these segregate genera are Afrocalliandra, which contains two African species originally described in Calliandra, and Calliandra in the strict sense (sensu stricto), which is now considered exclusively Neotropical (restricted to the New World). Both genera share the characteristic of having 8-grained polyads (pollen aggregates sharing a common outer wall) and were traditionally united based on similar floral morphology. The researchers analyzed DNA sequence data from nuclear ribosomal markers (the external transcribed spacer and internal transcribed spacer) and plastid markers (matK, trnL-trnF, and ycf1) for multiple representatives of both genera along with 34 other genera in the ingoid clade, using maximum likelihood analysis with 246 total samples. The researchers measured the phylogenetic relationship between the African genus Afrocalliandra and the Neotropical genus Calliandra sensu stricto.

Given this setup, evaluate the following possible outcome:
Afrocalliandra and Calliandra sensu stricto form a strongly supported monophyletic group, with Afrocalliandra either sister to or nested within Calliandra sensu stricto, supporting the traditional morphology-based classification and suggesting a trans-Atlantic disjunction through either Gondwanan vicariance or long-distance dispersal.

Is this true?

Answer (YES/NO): YES